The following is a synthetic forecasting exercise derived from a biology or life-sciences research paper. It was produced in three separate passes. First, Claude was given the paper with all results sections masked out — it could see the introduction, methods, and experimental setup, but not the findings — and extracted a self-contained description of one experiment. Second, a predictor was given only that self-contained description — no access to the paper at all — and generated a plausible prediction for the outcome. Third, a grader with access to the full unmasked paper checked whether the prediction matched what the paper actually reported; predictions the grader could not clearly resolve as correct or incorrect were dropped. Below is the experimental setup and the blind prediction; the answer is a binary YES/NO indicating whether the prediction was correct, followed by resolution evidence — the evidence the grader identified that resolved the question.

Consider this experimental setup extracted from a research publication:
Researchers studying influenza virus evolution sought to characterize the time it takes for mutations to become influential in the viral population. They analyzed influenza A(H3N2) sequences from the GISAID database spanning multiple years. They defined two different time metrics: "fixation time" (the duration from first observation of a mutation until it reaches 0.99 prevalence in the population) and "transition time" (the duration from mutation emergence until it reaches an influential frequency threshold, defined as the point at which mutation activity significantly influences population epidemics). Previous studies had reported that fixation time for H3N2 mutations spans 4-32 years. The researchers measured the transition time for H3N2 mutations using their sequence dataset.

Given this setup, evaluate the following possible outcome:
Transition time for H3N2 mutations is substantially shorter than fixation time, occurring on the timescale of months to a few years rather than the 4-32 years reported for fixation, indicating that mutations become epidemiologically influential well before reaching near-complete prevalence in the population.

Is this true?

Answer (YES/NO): YES